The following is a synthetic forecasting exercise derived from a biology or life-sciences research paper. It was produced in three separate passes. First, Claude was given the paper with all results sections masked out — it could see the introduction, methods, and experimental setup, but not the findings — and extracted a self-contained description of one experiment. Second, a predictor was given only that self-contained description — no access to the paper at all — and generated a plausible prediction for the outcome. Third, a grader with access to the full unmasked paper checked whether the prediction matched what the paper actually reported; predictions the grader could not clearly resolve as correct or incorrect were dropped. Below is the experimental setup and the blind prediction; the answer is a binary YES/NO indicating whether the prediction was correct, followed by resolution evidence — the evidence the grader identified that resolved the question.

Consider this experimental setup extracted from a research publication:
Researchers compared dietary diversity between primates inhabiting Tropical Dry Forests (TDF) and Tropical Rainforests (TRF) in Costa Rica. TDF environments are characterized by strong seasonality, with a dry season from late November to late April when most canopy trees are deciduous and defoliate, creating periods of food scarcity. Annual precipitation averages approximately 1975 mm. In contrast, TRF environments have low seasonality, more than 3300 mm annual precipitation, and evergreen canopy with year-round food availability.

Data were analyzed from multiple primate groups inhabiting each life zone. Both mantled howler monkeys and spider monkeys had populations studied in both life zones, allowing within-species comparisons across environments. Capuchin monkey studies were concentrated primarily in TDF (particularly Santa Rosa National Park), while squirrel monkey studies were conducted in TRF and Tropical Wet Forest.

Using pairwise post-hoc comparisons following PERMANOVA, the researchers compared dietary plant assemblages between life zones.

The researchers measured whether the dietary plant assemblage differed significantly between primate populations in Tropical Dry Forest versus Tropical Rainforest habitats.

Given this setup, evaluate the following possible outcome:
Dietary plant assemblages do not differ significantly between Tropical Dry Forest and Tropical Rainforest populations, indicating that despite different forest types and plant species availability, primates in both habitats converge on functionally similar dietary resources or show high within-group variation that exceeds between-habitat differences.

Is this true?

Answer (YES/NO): NO